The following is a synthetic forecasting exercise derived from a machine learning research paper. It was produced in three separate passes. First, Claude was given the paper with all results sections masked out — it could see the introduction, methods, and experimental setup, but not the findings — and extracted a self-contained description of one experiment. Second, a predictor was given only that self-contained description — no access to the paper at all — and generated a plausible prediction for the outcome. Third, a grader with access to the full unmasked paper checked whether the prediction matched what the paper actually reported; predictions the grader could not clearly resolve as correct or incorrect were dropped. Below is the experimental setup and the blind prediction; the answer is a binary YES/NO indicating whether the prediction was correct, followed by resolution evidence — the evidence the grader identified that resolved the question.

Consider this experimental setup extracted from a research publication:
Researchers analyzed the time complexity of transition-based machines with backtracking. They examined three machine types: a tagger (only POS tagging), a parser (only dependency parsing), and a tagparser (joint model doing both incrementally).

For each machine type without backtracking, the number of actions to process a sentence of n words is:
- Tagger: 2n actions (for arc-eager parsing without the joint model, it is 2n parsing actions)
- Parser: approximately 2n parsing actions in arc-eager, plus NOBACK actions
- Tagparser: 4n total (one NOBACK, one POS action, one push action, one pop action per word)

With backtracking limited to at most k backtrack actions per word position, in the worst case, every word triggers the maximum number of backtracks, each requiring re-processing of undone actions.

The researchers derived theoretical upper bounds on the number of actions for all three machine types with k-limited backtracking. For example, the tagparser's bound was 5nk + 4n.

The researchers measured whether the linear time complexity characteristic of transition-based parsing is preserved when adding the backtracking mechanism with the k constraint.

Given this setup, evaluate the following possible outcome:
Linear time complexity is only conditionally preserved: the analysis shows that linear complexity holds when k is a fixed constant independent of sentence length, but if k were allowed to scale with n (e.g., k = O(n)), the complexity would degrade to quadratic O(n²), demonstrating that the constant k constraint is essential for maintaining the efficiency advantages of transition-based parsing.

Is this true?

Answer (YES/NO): NO